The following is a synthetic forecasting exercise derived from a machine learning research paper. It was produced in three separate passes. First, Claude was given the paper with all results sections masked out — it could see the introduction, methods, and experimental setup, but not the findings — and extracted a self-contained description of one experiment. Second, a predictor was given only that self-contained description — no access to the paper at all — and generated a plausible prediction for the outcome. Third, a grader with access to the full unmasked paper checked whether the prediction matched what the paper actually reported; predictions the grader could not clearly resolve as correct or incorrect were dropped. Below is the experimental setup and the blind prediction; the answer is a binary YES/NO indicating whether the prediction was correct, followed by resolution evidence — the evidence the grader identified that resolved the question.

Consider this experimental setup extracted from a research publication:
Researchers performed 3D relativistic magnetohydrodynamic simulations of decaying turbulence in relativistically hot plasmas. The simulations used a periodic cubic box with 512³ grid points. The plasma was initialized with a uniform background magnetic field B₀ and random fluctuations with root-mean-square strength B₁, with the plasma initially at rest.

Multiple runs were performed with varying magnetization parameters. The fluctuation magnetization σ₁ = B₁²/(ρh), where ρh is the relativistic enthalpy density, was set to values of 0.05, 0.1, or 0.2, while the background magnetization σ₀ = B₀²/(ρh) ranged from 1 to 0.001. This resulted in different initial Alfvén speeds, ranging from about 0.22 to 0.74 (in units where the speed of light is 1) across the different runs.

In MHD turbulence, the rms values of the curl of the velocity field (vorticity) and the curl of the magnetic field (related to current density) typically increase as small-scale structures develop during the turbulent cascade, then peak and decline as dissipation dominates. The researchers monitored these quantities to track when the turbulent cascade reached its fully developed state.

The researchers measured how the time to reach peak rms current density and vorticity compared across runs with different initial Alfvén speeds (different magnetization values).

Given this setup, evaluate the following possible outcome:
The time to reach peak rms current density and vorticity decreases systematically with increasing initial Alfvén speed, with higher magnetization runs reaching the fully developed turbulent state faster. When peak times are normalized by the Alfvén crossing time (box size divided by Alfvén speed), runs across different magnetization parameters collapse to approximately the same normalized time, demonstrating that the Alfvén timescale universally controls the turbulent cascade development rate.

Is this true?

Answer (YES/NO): NO